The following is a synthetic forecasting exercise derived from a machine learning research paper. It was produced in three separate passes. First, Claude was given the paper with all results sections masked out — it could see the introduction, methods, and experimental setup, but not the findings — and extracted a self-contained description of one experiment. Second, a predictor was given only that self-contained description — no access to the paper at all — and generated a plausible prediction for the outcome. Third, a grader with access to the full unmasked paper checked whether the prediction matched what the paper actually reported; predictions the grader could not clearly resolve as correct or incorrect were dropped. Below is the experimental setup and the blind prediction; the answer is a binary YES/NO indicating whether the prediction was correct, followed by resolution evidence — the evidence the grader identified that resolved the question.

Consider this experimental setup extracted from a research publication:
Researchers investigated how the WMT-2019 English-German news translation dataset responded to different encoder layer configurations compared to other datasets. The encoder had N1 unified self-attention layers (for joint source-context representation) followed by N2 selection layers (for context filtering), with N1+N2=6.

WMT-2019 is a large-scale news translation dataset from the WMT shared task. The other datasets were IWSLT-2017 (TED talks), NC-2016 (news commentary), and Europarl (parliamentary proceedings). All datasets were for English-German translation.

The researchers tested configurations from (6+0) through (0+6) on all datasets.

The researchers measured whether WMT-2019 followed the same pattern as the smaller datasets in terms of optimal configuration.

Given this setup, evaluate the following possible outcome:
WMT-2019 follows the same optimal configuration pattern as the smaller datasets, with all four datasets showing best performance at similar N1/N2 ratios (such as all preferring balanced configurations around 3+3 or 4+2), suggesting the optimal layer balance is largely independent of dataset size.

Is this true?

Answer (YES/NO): NO